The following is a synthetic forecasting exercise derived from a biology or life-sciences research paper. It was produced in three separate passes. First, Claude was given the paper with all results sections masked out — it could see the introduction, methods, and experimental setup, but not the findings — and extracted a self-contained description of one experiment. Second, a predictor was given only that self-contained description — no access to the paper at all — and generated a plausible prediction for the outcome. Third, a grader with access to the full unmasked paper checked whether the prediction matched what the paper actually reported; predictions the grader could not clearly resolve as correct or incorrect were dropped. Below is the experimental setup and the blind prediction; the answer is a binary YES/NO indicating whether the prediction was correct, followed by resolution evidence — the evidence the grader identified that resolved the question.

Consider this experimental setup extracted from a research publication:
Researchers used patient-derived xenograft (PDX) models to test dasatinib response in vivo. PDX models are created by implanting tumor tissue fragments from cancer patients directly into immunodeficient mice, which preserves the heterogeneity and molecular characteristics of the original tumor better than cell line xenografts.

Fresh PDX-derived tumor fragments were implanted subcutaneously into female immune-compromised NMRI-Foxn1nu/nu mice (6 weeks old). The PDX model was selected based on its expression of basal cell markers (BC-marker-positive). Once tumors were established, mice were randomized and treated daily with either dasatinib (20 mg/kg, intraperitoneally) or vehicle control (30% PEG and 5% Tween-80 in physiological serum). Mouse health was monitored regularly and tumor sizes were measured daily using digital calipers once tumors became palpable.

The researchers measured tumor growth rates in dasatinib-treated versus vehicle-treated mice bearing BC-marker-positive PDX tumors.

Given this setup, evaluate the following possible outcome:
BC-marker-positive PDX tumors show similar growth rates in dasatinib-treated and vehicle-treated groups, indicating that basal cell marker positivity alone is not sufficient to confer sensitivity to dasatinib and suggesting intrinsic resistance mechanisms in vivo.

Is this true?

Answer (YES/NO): NO